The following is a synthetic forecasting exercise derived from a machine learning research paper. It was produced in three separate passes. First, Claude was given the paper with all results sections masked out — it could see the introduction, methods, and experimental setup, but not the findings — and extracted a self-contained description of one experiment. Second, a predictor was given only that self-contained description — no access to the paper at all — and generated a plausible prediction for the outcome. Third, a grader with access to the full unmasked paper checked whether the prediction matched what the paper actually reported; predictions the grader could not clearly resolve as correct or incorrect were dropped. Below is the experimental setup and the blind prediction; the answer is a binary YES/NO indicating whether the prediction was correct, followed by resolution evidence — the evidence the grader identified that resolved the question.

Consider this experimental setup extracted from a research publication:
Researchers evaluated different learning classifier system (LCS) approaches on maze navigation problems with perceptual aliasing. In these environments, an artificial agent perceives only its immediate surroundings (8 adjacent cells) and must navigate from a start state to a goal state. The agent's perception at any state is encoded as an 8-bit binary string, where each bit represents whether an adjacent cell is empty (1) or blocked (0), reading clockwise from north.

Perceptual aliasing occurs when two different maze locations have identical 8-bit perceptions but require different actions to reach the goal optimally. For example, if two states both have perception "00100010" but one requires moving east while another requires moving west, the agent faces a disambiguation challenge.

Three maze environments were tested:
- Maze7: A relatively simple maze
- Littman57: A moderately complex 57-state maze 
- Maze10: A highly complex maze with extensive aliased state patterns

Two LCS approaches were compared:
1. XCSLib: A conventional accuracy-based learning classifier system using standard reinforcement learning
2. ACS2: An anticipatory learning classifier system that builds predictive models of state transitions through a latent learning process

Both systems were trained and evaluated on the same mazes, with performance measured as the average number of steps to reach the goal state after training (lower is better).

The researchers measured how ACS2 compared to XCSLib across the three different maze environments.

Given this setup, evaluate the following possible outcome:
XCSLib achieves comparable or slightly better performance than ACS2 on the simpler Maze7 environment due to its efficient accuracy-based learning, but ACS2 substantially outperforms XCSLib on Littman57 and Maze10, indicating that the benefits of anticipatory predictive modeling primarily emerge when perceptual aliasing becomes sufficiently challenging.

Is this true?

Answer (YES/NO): NO